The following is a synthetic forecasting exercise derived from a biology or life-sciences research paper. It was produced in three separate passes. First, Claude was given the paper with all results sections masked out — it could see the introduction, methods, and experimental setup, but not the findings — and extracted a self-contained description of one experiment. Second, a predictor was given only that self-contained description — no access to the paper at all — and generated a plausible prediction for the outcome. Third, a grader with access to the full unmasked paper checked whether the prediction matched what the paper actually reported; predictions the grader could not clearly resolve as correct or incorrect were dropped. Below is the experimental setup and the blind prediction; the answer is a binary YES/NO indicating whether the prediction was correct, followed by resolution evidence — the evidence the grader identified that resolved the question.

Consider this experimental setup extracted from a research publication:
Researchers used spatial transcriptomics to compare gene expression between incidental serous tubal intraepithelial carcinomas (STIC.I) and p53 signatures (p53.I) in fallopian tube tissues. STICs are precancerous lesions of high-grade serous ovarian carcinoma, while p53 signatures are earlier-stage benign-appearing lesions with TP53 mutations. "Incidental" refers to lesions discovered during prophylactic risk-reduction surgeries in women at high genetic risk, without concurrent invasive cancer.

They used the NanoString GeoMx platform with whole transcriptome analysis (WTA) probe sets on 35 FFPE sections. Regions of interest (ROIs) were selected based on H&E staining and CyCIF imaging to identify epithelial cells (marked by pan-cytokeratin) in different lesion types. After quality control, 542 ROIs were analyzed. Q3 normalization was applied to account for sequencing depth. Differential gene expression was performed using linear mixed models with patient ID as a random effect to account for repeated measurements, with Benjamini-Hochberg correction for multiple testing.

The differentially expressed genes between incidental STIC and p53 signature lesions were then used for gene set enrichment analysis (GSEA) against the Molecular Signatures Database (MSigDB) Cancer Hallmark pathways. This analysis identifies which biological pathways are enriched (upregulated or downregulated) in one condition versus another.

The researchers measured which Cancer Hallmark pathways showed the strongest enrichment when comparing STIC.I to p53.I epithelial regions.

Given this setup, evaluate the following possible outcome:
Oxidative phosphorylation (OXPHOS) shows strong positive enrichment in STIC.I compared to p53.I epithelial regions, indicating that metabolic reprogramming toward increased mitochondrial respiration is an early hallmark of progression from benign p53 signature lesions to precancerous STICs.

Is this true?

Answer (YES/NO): NO